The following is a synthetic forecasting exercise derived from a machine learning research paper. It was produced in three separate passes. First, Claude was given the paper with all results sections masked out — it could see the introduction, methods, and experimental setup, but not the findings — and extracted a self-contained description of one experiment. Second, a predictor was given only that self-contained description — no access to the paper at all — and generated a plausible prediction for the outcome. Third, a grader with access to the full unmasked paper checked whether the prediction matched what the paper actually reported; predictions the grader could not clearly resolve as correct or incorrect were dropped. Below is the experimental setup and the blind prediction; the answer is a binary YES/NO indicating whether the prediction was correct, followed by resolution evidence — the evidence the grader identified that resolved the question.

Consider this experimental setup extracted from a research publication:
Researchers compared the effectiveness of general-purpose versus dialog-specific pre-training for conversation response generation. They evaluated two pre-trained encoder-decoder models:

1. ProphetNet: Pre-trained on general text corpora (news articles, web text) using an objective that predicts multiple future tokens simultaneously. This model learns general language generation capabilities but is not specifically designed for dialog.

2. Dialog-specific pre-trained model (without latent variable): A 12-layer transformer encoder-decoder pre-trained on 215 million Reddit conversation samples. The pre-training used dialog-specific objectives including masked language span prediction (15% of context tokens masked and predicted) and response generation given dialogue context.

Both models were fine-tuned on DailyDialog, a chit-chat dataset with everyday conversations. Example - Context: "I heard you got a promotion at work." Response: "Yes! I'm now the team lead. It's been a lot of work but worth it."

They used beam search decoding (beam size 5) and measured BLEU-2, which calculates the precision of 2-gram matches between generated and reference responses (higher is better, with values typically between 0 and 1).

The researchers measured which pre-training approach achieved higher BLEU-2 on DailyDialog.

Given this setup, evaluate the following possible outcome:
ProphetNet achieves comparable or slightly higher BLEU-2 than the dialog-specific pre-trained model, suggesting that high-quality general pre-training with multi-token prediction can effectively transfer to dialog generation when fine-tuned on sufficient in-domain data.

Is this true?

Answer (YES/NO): NO